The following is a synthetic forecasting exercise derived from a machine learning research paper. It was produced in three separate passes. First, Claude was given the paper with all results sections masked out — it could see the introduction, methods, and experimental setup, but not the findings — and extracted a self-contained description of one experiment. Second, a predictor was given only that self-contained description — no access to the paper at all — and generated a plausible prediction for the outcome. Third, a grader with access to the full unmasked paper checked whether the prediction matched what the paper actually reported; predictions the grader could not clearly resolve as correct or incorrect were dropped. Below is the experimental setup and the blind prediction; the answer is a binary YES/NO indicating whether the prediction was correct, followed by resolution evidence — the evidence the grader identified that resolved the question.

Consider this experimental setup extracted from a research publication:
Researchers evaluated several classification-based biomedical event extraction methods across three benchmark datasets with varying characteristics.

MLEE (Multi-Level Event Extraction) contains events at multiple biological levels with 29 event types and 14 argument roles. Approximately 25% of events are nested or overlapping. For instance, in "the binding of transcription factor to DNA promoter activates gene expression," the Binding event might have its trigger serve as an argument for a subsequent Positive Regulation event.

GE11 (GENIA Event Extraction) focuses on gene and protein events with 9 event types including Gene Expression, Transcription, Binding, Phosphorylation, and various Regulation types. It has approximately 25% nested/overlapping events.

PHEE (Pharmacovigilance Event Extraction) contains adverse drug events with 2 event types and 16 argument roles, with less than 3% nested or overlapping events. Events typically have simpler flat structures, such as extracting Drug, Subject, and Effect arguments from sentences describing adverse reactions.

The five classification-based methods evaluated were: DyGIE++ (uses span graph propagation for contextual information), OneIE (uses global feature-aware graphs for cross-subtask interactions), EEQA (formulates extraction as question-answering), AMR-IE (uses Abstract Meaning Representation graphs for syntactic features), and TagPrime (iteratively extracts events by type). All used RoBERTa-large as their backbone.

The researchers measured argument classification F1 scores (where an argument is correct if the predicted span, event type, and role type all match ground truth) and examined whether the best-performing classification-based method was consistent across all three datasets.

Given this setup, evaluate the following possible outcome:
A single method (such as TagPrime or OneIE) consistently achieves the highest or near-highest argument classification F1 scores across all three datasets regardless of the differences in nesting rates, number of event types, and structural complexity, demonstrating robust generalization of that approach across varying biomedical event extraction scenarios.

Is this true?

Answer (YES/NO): NO